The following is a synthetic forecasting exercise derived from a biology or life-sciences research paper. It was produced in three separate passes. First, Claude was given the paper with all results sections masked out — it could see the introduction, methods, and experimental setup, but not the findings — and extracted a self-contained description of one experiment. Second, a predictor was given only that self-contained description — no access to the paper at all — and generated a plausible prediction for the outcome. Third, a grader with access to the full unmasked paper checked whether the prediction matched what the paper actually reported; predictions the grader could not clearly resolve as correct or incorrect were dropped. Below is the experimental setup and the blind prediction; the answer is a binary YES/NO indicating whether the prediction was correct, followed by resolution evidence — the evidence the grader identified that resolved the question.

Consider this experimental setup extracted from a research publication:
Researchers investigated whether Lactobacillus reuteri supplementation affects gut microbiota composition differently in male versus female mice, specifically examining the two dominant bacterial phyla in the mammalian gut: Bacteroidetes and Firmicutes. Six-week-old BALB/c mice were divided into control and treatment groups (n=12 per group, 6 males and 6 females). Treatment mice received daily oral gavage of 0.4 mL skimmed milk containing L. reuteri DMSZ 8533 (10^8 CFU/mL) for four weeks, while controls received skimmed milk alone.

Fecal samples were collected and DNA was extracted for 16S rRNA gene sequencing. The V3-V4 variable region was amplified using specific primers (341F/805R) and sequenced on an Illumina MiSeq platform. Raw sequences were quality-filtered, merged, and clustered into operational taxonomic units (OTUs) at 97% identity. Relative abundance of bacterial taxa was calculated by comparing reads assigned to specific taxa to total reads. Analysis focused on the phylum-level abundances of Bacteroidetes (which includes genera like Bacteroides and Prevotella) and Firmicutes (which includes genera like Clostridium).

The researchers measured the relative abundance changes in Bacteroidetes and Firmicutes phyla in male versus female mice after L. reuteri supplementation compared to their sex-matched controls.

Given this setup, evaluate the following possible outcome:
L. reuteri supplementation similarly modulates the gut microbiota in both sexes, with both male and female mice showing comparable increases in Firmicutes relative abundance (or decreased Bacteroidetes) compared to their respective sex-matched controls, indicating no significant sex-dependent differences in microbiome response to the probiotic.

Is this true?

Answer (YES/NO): NO